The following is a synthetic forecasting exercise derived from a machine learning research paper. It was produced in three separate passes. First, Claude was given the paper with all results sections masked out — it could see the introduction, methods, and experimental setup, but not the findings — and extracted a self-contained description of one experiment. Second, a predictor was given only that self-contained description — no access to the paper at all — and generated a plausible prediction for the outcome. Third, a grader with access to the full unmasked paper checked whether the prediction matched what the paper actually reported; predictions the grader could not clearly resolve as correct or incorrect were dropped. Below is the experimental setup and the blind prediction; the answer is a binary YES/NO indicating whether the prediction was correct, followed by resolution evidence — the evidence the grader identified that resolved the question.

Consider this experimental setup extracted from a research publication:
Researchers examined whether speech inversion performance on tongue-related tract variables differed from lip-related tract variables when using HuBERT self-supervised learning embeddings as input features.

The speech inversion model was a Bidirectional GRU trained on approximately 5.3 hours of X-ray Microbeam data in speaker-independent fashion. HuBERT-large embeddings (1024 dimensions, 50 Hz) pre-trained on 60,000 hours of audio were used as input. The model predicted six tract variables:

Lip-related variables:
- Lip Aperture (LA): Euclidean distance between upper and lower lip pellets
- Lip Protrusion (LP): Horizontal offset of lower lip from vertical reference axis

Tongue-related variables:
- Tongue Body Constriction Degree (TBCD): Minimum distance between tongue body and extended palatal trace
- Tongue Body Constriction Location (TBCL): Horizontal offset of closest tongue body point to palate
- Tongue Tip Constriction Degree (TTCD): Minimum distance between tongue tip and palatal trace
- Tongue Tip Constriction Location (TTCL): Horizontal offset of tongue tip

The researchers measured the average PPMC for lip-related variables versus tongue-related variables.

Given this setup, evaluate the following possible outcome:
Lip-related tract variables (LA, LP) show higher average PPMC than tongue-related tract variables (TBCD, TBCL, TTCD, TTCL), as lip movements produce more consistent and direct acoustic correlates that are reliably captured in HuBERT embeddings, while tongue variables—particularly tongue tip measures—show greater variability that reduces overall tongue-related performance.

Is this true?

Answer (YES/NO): NO